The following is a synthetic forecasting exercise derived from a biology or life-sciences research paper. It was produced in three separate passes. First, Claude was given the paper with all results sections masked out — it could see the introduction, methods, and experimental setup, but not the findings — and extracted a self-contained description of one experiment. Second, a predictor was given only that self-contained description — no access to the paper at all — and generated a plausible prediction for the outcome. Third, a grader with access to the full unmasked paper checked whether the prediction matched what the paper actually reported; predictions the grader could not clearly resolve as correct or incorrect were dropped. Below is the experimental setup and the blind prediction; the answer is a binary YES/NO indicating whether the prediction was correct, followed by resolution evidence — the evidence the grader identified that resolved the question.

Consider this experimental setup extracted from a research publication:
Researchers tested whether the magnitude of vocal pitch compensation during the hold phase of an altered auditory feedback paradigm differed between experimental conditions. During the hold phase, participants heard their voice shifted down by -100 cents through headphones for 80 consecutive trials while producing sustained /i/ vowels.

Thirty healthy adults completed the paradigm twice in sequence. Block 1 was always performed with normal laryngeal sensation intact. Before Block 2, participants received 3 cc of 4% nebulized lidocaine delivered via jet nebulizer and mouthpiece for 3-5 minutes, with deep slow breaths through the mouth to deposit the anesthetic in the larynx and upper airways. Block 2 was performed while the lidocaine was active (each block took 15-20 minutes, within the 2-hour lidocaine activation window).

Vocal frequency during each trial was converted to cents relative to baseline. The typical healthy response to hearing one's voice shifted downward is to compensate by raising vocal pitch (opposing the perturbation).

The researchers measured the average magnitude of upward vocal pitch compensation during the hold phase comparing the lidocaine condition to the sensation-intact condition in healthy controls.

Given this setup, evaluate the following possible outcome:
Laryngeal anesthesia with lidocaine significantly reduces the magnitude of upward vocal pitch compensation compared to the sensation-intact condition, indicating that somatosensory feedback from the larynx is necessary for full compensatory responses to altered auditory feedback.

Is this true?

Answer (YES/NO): NO